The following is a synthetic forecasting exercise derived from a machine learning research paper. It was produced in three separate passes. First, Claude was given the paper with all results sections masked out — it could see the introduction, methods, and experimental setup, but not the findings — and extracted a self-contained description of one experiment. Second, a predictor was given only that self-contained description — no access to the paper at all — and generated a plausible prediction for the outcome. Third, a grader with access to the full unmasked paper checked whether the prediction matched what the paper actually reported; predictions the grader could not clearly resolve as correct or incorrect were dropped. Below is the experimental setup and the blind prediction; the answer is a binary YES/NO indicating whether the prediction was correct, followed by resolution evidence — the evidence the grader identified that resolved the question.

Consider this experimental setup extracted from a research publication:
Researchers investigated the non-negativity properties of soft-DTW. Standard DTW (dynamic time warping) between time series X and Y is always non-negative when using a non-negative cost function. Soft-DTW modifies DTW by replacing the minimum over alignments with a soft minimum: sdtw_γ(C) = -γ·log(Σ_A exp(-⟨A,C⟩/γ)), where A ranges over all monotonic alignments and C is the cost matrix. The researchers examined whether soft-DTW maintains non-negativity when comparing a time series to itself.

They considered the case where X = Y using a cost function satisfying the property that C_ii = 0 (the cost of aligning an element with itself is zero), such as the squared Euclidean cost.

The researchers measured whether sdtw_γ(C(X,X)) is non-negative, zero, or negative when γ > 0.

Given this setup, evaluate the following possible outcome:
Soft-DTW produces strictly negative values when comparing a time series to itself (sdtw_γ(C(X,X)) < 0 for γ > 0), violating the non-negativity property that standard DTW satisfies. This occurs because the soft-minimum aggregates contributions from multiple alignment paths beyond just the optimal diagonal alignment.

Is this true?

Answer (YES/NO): YES